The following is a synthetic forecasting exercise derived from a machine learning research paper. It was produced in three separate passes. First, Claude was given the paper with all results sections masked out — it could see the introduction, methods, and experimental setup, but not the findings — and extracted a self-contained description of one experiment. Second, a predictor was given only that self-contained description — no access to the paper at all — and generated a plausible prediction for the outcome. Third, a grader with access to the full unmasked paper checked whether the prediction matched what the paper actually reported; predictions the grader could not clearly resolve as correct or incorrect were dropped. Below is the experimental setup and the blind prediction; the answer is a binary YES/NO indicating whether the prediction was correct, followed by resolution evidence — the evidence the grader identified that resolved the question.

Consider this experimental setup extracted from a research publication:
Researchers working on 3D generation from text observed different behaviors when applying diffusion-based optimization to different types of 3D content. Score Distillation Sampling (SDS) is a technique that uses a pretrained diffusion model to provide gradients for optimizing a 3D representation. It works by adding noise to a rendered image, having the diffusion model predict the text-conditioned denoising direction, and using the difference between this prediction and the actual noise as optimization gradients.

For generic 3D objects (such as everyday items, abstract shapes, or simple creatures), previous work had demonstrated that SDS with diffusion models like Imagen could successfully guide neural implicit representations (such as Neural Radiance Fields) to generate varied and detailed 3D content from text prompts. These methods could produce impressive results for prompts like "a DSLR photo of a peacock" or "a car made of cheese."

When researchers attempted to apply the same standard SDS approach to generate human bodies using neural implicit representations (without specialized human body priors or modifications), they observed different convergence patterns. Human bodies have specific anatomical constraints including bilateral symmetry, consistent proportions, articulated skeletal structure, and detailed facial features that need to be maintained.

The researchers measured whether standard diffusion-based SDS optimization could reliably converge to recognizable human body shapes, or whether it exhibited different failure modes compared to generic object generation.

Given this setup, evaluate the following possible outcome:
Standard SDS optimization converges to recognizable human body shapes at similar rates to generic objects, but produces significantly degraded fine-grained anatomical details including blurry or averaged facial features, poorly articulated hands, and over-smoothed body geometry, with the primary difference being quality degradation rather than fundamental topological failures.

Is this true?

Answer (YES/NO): NO